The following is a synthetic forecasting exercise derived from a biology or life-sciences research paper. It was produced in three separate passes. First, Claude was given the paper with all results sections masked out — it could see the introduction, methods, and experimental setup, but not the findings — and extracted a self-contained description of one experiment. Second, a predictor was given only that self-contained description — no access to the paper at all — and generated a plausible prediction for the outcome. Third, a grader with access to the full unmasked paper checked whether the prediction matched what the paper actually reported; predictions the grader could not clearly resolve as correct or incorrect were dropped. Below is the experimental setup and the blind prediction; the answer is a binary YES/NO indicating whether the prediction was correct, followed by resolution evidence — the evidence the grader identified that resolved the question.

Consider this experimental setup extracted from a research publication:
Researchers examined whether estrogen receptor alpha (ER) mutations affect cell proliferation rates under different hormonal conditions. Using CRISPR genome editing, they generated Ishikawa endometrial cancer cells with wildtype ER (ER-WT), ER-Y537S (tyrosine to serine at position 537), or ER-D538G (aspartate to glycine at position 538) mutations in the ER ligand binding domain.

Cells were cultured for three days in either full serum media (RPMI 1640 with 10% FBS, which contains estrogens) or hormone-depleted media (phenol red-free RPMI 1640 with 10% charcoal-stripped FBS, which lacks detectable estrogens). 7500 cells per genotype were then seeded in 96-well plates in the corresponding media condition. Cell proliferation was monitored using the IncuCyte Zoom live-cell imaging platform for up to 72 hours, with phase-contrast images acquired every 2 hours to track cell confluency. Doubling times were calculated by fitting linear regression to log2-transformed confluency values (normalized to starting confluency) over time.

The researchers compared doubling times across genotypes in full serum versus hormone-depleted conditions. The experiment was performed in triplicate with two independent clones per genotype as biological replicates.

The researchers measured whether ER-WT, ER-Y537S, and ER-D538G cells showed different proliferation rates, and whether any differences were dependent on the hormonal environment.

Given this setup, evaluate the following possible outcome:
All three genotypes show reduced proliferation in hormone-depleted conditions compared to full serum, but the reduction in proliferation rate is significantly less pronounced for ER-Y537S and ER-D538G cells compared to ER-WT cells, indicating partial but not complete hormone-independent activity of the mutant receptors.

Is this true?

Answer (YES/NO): NO